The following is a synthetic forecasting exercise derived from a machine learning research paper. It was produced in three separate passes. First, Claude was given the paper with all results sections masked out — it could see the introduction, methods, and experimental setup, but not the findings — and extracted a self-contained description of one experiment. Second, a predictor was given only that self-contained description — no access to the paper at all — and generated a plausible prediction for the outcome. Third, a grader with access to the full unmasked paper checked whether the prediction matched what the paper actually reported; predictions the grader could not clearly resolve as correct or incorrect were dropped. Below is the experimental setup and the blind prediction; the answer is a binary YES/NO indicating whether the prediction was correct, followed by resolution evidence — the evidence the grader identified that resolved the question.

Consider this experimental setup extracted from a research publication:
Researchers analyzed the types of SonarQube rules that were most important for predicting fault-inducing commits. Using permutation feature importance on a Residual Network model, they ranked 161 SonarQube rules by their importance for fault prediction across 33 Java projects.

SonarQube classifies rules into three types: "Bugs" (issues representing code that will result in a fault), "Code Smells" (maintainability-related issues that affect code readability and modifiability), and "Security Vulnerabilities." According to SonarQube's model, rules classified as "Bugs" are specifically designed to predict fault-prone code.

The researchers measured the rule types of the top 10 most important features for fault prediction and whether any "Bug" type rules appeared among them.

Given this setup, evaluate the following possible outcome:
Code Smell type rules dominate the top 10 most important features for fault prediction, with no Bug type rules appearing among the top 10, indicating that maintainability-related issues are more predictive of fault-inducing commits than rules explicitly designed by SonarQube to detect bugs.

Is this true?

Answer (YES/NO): YES